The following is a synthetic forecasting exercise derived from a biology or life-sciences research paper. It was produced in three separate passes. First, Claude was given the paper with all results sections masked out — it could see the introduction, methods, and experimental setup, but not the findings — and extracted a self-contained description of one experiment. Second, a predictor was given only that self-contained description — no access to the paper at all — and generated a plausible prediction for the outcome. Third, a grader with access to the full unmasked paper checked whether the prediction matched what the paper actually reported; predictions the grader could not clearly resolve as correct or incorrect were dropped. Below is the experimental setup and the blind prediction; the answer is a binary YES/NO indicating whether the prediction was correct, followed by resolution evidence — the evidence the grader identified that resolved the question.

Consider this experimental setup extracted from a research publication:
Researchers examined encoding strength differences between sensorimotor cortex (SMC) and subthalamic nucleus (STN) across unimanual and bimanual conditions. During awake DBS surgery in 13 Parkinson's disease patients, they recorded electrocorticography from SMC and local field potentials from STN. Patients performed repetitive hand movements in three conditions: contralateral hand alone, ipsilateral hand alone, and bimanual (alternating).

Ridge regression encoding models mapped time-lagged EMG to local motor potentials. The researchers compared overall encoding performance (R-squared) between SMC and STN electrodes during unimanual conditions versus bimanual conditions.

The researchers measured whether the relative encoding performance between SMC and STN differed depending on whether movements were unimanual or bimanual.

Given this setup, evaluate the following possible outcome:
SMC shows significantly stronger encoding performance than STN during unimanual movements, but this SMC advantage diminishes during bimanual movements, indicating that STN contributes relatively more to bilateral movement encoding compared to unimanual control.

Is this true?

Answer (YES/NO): NO